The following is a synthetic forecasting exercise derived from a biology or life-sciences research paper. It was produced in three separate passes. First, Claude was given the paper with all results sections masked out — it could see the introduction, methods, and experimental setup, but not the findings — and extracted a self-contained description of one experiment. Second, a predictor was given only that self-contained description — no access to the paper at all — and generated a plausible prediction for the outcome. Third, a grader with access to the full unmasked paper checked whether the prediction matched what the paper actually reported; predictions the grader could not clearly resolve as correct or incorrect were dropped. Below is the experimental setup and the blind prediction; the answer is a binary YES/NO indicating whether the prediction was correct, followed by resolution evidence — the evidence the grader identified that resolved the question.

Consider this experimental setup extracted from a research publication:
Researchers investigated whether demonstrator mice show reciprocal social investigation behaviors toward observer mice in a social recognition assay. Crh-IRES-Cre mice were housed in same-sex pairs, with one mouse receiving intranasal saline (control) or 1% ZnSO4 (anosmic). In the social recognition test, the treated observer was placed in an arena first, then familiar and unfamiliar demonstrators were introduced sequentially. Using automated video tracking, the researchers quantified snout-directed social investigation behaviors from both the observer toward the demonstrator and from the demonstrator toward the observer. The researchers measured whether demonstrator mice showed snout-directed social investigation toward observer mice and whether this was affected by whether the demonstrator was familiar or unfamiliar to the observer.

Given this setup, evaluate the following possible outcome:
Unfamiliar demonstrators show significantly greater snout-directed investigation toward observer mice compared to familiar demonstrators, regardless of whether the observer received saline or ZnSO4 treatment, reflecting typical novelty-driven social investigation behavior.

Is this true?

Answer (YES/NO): NO